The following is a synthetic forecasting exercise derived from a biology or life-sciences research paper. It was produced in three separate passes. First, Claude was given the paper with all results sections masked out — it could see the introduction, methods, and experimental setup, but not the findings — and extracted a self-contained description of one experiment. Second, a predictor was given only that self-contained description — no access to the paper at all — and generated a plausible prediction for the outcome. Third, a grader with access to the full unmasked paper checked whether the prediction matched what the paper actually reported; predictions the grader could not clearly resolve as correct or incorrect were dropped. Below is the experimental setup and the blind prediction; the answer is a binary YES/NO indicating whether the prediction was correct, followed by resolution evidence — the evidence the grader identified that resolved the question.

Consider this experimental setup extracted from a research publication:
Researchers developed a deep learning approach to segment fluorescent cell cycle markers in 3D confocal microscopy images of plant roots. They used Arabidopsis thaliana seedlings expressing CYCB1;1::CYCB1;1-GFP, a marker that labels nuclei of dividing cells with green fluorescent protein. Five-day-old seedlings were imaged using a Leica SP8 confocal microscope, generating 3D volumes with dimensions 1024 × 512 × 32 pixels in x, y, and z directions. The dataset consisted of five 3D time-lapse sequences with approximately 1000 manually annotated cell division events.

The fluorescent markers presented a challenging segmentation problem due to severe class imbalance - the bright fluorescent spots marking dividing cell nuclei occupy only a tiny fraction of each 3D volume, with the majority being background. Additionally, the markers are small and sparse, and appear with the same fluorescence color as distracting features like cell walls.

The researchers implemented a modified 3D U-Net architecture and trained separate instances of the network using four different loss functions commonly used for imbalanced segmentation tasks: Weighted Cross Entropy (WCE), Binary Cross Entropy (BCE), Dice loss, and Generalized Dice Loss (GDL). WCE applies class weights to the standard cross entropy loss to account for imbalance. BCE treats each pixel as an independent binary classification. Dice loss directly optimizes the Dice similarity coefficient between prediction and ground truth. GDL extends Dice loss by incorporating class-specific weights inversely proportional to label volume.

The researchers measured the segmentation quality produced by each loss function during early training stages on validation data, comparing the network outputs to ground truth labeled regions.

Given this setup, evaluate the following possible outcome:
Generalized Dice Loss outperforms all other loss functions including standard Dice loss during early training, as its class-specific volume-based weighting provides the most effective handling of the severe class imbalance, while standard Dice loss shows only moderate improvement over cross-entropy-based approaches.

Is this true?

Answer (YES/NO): NO